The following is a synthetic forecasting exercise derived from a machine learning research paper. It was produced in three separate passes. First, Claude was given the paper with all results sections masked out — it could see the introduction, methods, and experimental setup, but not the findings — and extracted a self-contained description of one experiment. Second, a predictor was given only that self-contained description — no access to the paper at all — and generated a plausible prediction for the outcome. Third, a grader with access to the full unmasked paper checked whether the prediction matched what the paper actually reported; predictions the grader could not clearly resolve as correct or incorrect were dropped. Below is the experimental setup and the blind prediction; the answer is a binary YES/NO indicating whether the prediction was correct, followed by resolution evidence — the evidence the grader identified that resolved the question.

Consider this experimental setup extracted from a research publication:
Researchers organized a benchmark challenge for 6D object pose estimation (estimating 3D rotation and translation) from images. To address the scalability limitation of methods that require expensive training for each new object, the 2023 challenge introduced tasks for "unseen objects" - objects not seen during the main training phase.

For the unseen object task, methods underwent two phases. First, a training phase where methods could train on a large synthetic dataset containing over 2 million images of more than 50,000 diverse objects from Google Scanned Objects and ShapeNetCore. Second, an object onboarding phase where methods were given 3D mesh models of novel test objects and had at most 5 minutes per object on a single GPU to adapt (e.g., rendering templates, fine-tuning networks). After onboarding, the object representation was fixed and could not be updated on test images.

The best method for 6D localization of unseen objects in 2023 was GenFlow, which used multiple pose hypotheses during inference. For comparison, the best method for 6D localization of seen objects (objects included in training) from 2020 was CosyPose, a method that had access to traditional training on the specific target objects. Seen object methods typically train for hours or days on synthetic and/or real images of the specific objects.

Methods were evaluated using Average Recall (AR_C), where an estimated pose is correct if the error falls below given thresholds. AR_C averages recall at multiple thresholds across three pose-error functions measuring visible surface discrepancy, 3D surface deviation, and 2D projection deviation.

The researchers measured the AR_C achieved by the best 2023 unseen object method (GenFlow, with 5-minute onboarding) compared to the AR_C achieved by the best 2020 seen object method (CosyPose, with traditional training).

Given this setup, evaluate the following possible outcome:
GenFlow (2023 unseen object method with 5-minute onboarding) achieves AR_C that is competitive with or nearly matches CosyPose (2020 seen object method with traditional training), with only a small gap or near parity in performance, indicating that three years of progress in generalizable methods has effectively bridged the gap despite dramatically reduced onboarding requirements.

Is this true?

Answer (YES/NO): YES